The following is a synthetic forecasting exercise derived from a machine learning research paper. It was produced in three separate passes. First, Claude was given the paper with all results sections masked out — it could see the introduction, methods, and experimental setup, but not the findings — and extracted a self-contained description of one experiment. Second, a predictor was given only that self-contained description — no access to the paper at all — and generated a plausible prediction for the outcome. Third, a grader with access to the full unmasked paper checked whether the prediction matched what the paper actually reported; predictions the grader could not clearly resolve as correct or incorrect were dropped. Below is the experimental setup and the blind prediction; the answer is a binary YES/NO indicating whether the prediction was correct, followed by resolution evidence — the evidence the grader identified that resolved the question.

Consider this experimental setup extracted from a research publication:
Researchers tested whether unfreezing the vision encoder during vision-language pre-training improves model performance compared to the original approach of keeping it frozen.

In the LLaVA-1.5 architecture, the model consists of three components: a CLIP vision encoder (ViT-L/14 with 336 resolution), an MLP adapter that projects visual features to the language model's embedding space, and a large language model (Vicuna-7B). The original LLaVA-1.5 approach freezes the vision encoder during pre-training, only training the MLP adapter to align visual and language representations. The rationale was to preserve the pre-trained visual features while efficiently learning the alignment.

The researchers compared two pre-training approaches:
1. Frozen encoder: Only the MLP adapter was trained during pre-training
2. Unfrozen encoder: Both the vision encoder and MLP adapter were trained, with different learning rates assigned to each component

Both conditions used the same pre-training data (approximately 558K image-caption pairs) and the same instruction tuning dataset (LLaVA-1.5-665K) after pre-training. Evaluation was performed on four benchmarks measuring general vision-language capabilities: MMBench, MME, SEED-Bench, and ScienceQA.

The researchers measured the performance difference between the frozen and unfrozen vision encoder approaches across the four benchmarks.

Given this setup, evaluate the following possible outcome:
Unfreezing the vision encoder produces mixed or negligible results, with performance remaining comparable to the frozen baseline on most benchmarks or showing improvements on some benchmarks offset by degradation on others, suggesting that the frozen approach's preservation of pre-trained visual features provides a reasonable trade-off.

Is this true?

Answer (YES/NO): NO